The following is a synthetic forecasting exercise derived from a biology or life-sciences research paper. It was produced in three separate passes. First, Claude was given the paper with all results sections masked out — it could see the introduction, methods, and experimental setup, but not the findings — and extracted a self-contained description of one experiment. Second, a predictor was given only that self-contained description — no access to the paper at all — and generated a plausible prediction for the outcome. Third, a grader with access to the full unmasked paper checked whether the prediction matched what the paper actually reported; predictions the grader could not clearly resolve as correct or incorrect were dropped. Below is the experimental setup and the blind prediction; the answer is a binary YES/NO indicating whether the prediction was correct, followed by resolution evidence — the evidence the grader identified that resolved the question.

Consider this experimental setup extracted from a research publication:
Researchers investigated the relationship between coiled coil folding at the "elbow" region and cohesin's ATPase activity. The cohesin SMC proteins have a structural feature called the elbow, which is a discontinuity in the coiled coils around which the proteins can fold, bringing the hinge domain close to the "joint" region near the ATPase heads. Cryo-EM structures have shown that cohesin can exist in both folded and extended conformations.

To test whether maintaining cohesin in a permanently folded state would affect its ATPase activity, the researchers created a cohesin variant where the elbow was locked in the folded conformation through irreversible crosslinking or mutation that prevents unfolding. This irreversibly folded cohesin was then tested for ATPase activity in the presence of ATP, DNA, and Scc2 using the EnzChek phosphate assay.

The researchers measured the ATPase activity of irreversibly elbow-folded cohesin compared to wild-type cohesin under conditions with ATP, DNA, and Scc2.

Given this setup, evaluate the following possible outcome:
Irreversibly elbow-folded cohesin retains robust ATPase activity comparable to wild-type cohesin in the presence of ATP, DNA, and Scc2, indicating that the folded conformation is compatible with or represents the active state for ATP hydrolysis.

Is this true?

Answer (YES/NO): YES